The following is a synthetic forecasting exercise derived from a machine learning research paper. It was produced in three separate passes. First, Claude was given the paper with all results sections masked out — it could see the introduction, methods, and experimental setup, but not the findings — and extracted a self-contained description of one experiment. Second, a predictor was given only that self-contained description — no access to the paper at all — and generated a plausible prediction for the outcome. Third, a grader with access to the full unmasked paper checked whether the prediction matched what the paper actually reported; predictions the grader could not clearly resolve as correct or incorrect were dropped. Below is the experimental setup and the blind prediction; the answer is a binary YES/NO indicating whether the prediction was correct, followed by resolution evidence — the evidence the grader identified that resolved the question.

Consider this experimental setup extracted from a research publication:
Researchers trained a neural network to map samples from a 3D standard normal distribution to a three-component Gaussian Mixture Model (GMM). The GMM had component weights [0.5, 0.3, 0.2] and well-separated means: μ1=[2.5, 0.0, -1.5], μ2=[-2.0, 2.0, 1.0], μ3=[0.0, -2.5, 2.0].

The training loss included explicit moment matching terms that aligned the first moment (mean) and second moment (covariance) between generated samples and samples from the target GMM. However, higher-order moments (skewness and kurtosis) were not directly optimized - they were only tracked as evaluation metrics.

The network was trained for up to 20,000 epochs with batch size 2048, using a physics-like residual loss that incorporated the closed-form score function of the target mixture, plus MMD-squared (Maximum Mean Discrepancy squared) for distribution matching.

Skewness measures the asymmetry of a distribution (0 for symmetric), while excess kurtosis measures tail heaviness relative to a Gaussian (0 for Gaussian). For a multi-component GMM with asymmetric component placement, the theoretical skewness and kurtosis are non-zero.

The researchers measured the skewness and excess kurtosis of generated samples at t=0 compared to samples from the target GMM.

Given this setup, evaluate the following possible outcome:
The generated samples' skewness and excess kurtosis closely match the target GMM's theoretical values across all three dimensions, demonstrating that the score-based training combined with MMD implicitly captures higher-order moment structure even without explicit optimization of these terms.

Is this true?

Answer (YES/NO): YES